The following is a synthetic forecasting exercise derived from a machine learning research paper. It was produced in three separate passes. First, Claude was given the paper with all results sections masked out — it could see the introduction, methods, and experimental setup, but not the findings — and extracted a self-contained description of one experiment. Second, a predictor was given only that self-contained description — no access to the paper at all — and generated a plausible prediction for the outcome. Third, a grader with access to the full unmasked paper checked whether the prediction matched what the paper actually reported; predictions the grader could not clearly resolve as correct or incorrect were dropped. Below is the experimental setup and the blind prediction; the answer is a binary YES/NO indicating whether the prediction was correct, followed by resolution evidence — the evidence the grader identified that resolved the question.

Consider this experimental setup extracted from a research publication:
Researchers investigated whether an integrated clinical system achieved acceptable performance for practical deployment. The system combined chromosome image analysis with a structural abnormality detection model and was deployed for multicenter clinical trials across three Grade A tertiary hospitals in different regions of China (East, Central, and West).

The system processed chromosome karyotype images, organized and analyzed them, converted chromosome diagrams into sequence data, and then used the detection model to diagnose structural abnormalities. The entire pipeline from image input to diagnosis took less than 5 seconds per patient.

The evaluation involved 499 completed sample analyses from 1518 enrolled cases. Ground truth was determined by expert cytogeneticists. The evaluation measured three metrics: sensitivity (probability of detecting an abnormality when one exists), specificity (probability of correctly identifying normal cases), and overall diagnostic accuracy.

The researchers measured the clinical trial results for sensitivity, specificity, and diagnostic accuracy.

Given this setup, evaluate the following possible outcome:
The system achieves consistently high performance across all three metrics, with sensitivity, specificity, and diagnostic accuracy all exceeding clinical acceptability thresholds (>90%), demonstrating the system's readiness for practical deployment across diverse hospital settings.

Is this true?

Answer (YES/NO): NO